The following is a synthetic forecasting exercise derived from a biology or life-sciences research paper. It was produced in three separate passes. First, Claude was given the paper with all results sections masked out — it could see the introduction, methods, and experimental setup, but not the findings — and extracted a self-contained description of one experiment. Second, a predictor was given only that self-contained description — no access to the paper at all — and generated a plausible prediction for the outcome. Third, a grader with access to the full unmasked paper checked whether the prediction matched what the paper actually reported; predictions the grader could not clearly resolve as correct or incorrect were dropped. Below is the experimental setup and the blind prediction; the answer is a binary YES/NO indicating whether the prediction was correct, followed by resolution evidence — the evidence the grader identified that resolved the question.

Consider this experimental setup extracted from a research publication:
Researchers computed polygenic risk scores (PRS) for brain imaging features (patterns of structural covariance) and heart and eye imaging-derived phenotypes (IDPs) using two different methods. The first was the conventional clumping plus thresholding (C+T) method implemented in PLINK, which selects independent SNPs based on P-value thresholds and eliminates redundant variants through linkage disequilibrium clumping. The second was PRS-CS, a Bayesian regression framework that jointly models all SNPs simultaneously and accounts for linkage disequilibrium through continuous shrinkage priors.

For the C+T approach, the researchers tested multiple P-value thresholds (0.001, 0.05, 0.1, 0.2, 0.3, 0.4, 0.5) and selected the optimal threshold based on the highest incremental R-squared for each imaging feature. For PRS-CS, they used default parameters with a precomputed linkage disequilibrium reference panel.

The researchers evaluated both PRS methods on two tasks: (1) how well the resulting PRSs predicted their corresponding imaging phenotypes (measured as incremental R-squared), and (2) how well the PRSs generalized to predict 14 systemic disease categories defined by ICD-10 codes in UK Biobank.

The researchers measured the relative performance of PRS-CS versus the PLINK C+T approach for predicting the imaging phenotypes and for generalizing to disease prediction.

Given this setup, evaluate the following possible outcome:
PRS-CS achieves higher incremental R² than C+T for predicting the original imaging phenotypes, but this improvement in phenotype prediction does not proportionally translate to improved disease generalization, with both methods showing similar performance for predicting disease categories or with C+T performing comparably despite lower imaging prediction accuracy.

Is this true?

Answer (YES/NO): NO